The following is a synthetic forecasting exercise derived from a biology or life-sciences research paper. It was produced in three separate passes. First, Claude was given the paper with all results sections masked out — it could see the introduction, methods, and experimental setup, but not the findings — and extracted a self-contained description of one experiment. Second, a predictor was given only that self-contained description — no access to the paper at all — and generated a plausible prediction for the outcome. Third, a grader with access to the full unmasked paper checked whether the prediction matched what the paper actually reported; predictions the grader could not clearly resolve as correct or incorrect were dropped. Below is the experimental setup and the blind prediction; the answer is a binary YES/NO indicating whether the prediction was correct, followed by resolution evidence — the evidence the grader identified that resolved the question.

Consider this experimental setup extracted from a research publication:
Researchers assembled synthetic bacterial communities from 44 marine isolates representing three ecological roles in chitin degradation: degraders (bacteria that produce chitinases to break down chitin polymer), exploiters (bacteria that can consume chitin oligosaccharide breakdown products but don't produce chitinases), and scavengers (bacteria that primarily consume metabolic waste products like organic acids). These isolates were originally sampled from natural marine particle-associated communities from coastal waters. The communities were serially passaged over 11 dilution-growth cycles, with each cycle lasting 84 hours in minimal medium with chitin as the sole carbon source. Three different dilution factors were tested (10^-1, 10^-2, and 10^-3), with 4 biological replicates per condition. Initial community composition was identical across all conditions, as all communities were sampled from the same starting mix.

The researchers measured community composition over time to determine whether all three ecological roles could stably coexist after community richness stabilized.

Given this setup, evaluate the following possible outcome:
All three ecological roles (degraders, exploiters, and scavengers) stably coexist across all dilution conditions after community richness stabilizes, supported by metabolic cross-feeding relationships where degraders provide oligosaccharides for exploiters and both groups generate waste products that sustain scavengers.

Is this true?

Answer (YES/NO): YES